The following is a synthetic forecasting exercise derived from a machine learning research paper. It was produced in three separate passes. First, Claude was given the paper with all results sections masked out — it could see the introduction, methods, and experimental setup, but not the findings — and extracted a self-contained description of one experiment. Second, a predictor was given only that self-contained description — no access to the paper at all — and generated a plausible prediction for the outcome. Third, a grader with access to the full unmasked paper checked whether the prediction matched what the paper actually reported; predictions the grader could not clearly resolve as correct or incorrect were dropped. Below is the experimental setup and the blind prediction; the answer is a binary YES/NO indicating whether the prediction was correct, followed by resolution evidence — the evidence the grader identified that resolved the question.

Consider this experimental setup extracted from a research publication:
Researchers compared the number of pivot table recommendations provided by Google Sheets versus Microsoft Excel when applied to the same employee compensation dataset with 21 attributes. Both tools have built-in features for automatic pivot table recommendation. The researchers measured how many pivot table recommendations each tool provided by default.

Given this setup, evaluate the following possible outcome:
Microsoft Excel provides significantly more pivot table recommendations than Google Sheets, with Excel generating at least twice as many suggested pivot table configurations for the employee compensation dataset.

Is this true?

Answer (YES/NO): YES